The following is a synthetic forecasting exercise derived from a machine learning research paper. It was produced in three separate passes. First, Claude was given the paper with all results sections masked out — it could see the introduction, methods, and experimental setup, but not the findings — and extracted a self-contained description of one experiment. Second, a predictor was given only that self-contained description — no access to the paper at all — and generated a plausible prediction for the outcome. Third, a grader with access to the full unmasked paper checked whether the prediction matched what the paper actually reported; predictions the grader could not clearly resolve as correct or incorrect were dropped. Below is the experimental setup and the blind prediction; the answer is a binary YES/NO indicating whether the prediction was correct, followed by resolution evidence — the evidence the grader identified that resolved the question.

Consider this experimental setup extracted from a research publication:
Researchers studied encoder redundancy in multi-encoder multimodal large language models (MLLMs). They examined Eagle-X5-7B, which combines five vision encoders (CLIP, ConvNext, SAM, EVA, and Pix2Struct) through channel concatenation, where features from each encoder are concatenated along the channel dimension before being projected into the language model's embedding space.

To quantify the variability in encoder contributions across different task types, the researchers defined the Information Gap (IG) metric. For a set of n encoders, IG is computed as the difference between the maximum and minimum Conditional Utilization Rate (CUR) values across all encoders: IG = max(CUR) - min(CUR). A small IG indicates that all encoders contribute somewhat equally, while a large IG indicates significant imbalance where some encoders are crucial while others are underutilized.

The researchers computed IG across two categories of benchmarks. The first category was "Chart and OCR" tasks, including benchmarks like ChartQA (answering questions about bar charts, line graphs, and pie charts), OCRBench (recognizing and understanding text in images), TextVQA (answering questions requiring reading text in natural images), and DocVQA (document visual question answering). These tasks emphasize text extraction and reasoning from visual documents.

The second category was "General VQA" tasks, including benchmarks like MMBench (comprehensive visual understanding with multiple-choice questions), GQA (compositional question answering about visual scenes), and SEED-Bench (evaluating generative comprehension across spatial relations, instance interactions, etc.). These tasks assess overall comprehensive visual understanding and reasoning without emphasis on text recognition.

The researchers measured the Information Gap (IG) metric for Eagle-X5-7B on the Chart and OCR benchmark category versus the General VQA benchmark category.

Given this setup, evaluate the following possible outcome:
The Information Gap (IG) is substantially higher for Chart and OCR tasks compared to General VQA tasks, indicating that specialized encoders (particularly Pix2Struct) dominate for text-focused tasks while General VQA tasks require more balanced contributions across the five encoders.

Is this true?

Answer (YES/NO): NO